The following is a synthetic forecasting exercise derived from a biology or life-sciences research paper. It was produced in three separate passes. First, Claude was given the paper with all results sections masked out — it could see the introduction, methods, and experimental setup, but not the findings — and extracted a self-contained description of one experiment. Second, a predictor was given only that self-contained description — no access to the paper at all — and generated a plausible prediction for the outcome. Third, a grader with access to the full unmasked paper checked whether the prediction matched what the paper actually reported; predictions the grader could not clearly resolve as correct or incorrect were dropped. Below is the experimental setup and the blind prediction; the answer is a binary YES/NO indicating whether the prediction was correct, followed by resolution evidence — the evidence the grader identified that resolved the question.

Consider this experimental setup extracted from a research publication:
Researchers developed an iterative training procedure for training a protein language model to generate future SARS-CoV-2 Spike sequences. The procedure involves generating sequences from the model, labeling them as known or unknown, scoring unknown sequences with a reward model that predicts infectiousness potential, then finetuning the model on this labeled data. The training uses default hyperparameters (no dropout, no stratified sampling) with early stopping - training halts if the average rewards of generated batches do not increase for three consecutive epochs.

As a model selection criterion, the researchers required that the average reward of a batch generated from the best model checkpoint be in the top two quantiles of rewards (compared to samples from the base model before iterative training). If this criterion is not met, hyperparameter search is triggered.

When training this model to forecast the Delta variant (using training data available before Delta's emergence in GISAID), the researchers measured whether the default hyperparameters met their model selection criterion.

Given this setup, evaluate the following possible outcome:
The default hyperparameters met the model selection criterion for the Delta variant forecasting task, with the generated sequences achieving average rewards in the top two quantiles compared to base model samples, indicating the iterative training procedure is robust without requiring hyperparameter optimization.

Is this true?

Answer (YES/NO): NO